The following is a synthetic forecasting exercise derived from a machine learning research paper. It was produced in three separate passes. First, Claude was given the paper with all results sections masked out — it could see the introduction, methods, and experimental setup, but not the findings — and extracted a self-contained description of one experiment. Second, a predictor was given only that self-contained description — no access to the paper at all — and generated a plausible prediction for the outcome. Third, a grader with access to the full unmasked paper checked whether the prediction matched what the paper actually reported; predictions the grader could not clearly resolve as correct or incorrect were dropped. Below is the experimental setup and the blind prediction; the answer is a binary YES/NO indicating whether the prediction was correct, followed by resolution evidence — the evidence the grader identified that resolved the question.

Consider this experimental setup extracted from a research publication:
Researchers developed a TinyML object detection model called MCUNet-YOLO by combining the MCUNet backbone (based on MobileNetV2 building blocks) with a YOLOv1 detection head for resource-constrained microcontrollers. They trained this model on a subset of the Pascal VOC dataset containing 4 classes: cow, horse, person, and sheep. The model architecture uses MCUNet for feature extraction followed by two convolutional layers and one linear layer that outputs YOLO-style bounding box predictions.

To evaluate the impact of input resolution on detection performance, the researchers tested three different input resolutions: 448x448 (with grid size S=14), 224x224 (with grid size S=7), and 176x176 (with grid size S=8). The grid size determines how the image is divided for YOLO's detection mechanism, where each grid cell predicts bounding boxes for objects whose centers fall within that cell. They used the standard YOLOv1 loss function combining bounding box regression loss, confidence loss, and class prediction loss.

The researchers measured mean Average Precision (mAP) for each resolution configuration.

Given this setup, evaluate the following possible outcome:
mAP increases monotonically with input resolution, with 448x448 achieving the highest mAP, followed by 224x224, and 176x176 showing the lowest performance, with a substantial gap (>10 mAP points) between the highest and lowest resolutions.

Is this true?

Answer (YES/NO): YES